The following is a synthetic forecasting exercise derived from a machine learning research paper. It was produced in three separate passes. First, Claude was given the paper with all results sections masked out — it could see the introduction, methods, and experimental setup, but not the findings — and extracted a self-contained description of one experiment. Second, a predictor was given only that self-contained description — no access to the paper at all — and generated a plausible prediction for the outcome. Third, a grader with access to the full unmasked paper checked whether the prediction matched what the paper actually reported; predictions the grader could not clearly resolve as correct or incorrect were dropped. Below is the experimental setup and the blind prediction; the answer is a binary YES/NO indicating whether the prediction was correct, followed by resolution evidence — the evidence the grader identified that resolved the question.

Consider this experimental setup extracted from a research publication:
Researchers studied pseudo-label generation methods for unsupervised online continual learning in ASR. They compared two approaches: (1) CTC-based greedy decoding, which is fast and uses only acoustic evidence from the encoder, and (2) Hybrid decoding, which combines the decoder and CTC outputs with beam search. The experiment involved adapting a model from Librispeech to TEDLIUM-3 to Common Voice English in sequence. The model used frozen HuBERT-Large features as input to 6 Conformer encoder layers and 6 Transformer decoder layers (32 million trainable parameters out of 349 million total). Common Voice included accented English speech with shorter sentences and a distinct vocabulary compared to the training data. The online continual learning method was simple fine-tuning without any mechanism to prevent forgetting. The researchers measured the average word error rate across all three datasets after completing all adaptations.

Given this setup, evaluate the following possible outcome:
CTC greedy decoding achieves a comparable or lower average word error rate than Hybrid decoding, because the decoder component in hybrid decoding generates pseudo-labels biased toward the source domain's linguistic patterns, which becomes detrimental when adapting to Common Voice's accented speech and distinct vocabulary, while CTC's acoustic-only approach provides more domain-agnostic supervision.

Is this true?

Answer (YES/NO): YES